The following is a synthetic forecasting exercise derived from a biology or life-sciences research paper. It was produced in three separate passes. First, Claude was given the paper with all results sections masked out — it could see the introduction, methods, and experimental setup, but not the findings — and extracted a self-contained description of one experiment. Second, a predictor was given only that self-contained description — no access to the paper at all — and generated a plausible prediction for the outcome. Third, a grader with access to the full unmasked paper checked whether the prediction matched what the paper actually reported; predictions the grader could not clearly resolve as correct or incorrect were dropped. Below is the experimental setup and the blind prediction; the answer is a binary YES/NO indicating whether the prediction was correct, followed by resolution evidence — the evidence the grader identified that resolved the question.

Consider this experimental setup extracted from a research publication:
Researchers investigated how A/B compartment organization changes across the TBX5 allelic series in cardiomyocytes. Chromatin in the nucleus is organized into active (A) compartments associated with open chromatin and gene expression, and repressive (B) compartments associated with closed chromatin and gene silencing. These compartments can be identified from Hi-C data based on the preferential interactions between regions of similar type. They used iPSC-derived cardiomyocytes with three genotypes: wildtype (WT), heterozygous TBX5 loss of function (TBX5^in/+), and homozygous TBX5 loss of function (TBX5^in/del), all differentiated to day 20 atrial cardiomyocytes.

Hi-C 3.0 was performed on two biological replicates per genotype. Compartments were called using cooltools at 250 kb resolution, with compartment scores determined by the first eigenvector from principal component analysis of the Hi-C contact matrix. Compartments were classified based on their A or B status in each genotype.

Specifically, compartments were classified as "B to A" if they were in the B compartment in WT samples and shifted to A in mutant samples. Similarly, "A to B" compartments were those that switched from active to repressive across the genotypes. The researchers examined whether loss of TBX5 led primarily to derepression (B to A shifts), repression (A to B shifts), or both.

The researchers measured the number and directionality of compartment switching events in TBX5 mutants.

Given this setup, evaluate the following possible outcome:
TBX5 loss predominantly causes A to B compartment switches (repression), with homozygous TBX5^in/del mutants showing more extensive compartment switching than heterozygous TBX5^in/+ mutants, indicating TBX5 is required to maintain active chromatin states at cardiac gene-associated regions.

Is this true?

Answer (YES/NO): YES